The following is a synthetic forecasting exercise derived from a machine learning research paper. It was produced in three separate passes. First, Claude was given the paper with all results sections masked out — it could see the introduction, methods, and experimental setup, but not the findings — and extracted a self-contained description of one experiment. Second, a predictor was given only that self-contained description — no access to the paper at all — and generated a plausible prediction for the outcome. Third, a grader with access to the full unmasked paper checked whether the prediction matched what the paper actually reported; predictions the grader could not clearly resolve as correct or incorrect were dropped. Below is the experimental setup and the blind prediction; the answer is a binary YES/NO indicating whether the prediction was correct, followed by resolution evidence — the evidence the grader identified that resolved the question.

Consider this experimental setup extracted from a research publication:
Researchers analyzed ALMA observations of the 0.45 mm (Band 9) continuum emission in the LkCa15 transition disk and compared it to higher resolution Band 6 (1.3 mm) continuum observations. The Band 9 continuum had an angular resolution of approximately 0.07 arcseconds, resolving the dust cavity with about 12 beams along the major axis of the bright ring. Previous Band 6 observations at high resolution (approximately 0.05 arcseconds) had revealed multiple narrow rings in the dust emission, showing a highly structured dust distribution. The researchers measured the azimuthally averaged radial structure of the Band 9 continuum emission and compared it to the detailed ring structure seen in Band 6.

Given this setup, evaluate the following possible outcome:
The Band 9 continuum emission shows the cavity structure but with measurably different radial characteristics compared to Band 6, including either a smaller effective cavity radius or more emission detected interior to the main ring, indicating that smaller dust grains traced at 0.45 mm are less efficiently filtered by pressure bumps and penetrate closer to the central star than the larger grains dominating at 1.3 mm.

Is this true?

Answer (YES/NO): NO